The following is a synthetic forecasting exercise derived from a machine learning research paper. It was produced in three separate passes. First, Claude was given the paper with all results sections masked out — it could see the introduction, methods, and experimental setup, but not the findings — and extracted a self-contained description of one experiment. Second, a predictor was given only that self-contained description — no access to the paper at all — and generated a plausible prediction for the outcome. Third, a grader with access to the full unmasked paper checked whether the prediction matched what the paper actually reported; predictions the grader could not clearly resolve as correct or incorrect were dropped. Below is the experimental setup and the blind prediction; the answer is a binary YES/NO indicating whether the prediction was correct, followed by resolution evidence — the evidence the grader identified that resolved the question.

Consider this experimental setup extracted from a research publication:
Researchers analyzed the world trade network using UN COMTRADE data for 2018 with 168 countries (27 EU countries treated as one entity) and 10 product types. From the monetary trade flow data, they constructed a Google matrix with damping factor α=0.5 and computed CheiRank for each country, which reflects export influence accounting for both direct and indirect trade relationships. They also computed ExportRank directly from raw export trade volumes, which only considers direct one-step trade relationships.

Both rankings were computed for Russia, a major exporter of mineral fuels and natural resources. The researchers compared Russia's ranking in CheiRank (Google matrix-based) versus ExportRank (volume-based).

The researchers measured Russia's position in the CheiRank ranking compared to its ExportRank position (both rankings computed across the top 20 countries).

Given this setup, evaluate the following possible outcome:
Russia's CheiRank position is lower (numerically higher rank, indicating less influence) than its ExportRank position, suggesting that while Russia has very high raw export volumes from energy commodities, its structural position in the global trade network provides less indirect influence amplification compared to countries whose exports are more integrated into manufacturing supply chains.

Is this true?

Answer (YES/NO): YES